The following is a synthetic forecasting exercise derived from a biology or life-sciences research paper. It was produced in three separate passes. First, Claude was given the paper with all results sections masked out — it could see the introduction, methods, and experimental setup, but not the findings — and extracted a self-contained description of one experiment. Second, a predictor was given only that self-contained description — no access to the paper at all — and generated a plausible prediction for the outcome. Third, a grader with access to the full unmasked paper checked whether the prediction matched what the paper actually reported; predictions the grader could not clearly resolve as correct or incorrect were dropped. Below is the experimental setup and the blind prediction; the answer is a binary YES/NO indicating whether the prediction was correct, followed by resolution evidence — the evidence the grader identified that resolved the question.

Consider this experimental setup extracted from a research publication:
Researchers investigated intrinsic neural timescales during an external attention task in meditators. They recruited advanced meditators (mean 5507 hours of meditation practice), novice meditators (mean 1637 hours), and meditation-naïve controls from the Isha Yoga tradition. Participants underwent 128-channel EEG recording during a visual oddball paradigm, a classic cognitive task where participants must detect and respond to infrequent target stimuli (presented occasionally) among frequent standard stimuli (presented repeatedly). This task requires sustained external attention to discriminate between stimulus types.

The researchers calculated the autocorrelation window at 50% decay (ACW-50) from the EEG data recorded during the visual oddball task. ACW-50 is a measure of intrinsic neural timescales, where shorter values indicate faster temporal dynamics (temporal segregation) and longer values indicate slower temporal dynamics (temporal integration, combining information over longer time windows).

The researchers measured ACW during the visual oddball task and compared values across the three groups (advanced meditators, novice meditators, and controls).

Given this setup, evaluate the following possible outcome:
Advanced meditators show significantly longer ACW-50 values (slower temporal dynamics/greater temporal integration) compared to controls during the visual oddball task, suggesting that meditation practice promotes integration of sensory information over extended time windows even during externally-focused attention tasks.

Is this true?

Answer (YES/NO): NO